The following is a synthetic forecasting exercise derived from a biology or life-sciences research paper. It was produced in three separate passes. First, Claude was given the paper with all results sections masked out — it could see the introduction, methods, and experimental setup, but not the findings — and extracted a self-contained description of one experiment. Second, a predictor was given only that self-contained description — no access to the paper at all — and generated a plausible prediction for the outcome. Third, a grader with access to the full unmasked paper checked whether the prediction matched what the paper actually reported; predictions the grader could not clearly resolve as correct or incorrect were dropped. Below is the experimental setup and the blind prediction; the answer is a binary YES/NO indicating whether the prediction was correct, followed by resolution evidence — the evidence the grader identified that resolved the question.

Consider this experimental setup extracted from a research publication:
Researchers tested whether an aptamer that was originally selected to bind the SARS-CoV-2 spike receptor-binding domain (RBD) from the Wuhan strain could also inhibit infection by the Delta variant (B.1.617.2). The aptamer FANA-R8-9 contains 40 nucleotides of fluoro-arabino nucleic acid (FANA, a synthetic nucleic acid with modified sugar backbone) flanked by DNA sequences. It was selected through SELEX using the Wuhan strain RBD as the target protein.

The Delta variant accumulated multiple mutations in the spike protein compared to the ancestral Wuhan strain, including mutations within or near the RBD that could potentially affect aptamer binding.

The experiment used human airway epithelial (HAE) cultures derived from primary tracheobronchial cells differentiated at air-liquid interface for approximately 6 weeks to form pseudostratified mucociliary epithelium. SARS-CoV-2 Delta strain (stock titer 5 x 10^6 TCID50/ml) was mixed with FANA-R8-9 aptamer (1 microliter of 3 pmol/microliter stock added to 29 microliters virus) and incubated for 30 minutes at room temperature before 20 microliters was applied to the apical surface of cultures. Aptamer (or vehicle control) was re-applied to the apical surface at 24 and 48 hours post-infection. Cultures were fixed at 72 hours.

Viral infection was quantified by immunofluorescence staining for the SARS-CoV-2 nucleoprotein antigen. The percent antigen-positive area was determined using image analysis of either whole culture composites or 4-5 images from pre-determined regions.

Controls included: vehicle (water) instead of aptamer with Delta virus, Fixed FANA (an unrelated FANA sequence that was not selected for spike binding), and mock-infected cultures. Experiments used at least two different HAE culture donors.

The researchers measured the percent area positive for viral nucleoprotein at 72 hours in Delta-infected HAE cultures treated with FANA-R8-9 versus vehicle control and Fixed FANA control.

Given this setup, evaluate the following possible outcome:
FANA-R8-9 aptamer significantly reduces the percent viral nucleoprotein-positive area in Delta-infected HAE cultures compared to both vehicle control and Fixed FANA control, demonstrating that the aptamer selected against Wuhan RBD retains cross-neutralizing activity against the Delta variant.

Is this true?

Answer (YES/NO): YES